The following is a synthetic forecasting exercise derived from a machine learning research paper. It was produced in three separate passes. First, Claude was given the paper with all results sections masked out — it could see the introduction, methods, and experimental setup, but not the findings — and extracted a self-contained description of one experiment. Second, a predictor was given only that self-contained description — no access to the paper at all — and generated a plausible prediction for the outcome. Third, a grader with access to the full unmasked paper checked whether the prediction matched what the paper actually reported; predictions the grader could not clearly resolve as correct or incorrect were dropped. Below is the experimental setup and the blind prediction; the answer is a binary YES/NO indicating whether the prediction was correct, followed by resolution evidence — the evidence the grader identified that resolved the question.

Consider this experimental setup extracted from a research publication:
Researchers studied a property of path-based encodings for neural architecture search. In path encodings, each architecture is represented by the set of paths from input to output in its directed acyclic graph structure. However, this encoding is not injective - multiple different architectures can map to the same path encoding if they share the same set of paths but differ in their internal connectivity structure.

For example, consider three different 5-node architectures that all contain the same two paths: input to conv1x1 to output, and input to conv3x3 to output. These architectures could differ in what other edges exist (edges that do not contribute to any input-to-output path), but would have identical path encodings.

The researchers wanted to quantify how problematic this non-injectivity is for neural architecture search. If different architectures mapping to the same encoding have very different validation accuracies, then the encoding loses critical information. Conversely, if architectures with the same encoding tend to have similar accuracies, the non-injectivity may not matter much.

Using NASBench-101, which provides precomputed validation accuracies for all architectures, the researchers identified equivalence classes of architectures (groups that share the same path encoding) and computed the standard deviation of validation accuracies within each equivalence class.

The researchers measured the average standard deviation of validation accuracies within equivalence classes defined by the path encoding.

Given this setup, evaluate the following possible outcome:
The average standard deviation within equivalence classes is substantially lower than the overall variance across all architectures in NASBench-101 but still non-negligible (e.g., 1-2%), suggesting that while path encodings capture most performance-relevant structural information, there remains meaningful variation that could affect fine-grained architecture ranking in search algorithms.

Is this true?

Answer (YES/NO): NO